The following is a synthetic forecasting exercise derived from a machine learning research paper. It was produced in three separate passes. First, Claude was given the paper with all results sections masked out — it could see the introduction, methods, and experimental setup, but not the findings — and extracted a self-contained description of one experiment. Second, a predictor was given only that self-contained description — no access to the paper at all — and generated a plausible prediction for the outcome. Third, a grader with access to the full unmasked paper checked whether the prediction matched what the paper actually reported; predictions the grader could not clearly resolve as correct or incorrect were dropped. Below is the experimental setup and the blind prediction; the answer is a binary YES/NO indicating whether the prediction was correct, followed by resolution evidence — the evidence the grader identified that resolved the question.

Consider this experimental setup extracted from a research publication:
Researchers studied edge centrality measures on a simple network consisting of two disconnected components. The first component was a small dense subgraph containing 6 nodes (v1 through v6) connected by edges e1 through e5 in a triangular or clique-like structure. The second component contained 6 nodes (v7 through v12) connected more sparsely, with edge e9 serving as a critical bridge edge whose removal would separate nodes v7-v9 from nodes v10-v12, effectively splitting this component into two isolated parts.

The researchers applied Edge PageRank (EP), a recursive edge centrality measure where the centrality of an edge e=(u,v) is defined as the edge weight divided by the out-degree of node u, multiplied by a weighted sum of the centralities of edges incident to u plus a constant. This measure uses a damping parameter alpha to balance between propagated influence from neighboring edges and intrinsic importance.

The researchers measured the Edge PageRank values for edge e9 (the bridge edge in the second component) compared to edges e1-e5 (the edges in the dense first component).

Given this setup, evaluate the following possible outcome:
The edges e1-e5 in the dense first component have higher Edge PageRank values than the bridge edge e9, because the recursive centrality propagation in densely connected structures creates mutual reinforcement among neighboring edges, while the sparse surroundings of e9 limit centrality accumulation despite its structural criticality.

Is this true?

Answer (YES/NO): YES